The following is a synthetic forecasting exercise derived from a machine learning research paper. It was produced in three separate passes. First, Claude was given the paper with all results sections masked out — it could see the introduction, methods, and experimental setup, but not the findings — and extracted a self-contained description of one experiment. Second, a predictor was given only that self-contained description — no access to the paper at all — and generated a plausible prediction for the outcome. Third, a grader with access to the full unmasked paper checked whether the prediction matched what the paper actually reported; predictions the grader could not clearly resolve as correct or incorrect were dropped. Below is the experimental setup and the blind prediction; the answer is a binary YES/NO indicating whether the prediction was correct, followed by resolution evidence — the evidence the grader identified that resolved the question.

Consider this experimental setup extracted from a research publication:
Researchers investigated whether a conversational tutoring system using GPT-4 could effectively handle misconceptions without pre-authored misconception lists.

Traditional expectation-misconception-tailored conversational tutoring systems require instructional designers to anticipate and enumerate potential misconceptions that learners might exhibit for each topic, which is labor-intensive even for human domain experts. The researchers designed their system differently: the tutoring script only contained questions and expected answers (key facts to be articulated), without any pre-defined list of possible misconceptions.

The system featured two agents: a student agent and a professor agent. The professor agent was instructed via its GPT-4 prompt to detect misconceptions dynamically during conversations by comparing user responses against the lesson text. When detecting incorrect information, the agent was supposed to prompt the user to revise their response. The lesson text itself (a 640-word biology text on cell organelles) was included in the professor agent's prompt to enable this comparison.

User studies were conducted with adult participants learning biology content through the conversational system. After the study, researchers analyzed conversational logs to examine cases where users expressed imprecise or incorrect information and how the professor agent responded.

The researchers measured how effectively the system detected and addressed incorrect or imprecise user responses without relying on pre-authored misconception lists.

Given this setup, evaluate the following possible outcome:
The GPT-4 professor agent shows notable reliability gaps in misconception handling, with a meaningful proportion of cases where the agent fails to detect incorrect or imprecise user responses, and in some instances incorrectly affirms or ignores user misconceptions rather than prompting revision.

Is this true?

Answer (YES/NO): YES